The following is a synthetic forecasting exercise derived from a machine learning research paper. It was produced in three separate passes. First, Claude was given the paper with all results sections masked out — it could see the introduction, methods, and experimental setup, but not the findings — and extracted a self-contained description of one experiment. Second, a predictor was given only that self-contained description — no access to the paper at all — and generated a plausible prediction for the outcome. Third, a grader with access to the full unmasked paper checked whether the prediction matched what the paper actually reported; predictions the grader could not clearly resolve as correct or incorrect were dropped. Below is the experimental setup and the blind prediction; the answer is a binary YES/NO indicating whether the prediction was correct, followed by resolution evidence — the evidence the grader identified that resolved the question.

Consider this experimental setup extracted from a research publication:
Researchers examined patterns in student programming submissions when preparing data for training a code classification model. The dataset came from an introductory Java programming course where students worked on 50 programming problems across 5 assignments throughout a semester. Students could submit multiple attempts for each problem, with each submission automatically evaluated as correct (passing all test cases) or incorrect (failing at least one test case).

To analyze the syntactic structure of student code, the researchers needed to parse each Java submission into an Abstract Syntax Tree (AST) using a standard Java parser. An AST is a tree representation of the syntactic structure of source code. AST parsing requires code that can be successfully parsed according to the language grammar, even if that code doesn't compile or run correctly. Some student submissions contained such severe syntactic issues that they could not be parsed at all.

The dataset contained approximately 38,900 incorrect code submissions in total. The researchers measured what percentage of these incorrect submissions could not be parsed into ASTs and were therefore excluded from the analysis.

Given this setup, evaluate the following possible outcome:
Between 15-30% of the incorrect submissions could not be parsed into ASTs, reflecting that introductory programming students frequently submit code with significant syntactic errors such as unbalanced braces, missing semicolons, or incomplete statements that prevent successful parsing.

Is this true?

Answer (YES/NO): YES